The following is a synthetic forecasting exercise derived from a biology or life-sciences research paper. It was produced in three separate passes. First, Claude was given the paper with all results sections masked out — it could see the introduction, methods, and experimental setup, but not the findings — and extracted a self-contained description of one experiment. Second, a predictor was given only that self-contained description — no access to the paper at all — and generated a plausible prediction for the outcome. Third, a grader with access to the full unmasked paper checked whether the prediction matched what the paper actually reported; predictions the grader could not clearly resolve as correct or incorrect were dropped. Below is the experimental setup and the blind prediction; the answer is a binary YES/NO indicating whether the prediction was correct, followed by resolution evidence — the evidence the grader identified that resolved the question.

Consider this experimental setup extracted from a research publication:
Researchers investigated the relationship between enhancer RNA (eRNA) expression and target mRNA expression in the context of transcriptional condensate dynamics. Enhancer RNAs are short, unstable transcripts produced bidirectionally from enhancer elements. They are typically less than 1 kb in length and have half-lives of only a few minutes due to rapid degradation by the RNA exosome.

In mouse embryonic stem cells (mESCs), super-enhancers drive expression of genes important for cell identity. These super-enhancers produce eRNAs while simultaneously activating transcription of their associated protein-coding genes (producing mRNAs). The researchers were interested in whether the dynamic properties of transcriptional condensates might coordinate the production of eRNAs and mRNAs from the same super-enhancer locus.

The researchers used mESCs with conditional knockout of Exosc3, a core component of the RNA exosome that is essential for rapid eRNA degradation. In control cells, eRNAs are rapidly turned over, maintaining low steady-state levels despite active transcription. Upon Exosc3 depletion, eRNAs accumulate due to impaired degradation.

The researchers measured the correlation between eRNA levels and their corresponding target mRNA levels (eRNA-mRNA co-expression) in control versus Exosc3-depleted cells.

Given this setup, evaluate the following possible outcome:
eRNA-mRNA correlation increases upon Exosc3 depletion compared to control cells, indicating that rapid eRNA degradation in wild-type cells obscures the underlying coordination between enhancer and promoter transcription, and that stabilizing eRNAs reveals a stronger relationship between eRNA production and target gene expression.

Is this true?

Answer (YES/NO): NO